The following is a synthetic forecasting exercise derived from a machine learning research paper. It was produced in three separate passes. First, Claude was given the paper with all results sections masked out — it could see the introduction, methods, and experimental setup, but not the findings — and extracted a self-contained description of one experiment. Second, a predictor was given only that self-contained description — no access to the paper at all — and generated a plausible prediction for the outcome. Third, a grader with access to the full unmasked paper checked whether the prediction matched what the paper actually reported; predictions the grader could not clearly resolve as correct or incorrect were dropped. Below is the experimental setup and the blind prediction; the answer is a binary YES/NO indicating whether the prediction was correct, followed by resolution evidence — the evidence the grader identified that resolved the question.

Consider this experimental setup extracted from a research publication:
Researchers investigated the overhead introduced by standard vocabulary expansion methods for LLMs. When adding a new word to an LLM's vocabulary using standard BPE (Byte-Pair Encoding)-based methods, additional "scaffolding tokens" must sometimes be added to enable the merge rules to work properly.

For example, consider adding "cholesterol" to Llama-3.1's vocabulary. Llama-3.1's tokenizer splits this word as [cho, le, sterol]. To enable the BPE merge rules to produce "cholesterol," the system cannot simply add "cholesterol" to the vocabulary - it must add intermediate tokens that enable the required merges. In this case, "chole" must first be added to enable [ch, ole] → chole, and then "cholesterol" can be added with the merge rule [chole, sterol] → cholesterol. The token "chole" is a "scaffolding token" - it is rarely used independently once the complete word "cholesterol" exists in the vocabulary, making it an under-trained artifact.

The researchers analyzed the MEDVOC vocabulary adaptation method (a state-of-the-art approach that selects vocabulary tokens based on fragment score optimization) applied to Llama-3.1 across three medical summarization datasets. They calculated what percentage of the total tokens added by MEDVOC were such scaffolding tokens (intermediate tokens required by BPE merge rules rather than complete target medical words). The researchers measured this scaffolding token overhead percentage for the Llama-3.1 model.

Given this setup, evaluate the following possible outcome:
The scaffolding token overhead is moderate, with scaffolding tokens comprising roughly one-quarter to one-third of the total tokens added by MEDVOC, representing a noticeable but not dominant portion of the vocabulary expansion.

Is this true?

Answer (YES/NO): NO